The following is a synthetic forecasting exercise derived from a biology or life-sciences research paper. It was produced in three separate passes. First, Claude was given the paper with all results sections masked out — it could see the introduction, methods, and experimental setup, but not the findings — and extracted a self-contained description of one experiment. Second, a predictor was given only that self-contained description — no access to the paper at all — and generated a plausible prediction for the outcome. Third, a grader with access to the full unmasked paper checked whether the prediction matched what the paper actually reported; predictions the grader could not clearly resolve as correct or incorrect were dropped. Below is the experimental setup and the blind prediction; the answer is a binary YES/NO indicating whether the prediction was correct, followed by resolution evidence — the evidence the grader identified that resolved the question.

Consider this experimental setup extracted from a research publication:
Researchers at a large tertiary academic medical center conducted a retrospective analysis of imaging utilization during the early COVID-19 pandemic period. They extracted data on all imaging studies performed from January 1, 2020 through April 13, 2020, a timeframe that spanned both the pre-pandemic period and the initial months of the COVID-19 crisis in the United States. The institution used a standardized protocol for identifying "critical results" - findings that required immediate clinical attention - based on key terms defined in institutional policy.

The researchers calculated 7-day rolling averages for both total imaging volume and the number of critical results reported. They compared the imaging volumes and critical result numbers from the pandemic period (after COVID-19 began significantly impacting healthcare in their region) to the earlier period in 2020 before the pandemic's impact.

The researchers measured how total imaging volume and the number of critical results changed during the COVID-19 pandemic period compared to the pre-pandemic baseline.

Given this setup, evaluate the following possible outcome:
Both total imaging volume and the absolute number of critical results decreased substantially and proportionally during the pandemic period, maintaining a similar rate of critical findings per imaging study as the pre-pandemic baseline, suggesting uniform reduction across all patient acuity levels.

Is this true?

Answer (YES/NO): YES